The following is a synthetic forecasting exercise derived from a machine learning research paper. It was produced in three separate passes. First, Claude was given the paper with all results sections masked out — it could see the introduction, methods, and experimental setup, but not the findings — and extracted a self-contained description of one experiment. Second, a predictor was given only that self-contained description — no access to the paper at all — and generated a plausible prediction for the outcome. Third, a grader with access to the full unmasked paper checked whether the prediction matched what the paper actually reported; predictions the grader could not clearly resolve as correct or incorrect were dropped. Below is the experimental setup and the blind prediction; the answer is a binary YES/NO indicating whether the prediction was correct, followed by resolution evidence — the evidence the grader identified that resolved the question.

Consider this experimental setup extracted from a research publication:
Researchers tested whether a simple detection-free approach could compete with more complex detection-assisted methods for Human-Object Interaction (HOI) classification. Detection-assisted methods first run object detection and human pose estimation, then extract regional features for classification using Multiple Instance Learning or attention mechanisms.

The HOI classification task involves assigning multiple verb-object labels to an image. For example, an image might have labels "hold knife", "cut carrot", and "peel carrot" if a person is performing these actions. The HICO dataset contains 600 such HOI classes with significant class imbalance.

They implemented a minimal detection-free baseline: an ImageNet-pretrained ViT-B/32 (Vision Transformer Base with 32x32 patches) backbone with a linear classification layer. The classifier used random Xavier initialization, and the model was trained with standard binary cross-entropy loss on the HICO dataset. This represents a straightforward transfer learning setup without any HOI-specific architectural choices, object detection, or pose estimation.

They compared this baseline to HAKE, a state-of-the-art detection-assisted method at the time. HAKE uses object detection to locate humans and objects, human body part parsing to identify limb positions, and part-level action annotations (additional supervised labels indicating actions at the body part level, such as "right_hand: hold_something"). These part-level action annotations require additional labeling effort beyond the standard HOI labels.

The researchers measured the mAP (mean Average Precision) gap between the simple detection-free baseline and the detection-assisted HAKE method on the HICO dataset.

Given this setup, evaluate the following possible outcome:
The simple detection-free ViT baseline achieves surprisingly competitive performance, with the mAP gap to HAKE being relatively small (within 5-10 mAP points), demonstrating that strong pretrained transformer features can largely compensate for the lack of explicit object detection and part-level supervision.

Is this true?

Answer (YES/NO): NO